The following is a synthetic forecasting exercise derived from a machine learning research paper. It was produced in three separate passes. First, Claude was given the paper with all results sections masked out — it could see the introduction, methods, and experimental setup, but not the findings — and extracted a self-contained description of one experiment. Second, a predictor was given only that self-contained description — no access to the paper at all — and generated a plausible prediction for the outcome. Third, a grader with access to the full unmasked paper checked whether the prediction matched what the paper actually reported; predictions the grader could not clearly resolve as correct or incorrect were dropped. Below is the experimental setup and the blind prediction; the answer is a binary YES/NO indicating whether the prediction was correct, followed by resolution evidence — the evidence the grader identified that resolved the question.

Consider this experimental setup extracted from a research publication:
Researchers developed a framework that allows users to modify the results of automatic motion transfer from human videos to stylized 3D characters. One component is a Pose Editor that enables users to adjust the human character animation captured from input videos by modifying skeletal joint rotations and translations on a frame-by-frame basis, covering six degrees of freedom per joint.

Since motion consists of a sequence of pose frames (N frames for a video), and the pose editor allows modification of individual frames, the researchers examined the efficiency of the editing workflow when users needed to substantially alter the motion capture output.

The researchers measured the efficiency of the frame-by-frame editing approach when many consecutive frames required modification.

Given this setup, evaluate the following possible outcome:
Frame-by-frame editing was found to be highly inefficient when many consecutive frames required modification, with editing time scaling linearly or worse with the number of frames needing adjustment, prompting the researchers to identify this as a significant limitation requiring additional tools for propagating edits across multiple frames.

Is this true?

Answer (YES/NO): NO